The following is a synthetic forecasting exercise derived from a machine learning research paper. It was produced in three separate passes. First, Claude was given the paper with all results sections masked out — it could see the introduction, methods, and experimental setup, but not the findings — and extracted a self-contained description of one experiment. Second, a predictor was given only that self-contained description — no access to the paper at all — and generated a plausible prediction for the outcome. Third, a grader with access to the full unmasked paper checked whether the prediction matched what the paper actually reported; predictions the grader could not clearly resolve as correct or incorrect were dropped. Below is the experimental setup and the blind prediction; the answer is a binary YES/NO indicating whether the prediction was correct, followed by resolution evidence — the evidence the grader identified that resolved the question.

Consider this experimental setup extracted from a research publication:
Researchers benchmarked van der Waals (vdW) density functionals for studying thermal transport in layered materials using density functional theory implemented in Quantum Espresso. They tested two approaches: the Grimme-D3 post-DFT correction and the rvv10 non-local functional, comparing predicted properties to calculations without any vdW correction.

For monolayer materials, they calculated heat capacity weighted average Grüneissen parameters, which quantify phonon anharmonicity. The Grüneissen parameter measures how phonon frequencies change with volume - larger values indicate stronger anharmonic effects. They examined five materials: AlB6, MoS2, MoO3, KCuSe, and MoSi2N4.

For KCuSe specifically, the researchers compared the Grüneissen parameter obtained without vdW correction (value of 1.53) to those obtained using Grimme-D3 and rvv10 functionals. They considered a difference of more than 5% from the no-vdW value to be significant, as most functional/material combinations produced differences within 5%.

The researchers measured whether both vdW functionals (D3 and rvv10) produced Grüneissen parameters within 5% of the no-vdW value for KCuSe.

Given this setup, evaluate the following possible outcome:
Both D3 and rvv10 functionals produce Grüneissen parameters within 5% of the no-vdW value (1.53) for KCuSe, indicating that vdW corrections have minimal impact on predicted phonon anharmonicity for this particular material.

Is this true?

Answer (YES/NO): NO